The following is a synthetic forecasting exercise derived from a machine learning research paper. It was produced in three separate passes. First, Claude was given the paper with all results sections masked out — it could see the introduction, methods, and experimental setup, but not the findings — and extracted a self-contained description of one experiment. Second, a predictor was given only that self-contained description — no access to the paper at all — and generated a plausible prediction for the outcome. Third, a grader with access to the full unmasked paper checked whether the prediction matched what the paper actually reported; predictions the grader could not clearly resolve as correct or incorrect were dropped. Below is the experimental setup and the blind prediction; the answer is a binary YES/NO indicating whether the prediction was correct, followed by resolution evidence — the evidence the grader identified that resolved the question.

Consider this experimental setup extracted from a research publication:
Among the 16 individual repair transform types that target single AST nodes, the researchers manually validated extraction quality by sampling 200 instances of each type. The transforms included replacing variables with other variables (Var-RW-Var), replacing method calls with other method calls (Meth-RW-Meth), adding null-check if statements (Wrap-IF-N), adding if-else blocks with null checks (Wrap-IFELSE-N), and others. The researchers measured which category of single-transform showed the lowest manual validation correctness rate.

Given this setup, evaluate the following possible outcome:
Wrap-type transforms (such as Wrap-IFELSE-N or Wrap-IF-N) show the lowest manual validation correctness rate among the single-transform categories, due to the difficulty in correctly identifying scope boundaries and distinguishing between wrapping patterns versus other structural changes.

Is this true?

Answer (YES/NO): YES